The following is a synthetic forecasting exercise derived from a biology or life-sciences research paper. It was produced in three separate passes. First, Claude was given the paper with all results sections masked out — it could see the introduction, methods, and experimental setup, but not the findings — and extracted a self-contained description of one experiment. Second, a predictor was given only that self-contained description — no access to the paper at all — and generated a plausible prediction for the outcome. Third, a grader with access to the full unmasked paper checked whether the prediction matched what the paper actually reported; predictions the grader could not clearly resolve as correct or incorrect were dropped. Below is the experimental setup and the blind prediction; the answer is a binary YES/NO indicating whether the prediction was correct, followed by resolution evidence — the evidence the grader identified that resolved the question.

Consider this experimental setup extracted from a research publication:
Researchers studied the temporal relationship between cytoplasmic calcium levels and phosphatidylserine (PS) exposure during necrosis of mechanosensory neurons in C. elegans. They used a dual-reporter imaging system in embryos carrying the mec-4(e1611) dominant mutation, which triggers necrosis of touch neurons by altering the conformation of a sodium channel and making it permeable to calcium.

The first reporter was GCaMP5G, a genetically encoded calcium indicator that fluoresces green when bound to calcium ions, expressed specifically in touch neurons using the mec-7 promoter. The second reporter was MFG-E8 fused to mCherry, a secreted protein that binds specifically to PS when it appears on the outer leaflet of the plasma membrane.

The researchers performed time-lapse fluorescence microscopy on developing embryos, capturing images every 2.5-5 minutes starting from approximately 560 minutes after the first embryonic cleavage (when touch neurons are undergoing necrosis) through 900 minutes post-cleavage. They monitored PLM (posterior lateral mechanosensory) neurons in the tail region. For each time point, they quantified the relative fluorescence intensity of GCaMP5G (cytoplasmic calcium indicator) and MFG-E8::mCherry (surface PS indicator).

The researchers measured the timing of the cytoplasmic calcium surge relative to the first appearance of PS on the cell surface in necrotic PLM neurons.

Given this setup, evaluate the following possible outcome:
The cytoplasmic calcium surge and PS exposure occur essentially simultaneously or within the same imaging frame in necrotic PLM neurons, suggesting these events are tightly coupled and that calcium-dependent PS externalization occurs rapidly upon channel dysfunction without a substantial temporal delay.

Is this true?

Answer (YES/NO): NO